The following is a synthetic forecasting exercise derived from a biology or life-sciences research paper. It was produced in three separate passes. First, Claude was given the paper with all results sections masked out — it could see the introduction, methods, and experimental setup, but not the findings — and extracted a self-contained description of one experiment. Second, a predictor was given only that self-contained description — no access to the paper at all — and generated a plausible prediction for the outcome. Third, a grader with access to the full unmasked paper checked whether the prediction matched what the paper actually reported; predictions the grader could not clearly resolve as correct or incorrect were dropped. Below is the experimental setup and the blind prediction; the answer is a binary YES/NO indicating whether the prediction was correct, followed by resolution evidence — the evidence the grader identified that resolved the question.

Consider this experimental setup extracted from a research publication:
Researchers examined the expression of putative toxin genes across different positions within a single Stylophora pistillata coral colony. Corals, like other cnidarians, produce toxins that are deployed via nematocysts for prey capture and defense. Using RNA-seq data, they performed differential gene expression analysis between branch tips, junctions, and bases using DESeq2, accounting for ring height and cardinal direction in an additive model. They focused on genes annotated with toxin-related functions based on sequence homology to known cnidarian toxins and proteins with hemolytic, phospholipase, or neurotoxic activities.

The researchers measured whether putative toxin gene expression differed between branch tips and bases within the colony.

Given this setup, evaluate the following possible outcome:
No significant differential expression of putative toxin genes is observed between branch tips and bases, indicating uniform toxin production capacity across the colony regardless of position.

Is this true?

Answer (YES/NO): NO